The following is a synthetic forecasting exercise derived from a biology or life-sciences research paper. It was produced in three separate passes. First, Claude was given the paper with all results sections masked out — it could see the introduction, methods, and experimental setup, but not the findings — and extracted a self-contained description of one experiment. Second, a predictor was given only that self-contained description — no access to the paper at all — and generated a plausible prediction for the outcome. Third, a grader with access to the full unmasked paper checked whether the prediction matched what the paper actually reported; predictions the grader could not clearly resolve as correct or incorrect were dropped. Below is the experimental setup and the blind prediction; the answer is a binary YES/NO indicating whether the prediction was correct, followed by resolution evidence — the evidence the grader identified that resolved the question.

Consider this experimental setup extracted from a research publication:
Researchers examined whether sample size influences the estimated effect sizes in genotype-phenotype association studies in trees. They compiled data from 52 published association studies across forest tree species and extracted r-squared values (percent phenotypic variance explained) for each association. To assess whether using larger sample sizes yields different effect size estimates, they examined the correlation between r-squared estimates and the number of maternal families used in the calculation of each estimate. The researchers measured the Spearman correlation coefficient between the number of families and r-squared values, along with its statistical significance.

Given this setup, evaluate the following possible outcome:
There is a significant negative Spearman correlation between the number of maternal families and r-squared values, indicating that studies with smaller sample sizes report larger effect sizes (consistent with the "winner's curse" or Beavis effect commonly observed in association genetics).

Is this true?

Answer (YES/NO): NO